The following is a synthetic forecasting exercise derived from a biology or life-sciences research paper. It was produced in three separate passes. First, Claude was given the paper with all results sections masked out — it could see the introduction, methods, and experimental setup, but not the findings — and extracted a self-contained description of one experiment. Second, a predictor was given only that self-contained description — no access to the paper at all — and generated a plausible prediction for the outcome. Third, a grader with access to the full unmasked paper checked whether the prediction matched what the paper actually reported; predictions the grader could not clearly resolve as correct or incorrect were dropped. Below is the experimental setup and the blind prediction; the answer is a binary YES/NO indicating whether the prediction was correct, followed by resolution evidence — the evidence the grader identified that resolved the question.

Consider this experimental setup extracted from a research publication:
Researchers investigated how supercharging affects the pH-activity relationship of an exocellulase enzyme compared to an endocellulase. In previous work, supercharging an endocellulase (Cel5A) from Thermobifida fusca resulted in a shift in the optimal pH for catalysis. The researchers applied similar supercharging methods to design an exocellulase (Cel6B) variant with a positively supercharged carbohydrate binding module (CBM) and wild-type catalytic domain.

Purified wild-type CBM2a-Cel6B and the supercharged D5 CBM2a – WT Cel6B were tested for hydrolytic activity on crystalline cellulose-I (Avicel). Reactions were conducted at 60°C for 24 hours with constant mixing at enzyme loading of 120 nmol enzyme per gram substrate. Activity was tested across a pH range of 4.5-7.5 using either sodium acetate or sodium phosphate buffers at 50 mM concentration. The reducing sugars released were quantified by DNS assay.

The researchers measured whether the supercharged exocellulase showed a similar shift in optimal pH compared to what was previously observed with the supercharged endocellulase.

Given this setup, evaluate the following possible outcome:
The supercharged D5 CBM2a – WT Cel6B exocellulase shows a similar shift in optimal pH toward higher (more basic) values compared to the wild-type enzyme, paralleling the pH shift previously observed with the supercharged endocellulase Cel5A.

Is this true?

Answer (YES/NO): NO